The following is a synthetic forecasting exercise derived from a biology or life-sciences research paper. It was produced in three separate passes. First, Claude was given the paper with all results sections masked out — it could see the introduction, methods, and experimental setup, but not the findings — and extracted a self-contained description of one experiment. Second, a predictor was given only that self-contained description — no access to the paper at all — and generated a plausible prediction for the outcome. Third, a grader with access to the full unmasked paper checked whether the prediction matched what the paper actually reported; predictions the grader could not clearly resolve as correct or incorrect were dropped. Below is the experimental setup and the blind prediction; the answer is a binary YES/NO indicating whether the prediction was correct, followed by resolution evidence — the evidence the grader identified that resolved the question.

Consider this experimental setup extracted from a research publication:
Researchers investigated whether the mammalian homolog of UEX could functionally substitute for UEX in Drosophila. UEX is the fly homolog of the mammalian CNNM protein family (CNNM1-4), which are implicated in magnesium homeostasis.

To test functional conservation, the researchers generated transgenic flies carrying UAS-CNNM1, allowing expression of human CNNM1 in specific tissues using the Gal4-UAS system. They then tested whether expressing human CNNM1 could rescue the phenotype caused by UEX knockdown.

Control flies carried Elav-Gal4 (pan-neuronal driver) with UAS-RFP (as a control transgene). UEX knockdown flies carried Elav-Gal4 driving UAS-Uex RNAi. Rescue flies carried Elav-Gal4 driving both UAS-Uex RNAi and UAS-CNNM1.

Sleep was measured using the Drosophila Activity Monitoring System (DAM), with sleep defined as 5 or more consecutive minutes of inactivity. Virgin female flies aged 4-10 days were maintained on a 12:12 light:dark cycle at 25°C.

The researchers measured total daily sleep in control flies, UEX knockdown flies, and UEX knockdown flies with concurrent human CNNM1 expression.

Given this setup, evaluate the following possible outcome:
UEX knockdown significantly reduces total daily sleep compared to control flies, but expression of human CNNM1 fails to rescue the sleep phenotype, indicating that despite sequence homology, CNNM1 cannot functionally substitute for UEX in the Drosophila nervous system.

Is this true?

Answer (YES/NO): NO